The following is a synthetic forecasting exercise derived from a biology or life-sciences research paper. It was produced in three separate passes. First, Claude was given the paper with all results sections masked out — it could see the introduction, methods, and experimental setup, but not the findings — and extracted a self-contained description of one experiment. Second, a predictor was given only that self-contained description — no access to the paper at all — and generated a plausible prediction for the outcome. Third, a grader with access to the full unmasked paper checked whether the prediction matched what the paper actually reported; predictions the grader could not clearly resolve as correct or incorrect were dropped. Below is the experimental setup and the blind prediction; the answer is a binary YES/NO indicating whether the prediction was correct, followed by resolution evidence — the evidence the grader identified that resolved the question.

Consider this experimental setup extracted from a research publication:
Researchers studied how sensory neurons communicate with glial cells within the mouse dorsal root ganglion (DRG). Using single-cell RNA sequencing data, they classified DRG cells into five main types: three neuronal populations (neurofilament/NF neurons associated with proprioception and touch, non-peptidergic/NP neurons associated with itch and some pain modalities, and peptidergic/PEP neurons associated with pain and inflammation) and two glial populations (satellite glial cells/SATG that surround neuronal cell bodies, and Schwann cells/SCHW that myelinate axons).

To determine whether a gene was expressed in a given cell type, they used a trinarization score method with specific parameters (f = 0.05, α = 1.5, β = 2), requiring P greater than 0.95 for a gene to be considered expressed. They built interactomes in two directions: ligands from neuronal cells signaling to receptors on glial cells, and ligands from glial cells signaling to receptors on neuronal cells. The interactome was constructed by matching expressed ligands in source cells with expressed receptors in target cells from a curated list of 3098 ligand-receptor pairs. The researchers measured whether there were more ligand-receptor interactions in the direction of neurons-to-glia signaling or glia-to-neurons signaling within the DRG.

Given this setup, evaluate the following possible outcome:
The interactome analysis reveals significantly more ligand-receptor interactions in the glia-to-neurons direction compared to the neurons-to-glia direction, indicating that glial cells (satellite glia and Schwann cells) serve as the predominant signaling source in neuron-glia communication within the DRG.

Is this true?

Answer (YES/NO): YES